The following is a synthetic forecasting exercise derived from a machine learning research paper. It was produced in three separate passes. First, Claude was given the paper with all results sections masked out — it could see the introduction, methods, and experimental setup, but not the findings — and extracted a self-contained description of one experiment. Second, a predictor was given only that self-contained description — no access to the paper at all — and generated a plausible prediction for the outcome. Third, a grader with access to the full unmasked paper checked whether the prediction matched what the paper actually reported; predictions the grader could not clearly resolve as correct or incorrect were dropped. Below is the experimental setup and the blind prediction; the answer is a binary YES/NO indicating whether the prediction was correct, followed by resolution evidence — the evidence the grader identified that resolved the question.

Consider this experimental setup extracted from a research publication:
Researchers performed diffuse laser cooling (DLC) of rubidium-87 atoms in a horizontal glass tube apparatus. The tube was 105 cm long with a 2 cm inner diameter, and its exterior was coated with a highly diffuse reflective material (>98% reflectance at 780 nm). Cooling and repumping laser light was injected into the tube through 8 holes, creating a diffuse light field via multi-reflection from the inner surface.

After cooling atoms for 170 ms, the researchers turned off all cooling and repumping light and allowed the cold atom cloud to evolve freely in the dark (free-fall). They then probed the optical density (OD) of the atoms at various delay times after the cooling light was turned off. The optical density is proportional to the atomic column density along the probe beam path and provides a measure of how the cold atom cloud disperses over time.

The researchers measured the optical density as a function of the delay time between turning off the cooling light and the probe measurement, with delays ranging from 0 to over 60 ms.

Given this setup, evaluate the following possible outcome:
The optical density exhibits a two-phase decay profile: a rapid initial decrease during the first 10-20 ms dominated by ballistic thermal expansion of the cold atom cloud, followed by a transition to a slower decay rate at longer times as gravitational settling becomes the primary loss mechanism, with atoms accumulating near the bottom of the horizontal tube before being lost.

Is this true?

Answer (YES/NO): NO